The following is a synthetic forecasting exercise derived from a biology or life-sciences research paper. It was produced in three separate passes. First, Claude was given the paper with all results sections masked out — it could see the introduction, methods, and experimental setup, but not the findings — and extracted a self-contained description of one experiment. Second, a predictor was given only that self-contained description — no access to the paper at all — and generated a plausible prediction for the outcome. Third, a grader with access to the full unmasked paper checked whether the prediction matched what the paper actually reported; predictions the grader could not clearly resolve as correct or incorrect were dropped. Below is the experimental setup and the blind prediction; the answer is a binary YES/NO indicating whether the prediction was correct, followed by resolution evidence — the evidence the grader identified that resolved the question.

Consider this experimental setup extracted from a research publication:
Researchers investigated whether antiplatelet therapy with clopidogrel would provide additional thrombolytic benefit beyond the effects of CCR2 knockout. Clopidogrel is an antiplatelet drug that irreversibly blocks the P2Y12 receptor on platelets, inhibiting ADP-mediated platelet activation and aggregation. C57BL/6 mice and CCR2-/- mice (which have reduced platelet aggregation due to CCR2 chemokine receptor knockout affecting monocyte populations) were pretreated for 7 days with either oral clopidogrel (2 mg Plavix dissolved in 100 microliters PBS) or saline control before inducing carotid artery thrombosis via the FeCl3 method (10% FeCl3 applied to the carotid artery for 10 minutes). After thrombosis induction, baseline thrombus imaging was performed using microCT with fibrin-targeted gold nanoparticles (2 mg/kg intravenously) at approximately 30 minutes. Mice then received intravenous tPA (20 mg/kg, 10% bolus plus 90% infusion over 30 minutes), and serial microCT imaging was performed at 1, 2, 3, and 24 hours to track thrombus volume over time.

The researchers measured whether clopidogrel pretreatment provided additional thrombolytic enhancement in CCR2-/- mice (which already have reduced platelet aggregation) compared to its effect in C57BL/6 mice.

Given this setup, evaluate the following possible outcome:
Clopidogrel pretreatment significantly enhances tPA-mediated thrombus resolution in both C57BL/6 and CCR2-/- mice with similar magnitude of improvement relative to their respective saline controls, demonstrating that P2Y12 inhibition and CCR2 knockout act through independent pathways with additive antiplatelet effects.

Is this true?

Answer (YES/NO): NO